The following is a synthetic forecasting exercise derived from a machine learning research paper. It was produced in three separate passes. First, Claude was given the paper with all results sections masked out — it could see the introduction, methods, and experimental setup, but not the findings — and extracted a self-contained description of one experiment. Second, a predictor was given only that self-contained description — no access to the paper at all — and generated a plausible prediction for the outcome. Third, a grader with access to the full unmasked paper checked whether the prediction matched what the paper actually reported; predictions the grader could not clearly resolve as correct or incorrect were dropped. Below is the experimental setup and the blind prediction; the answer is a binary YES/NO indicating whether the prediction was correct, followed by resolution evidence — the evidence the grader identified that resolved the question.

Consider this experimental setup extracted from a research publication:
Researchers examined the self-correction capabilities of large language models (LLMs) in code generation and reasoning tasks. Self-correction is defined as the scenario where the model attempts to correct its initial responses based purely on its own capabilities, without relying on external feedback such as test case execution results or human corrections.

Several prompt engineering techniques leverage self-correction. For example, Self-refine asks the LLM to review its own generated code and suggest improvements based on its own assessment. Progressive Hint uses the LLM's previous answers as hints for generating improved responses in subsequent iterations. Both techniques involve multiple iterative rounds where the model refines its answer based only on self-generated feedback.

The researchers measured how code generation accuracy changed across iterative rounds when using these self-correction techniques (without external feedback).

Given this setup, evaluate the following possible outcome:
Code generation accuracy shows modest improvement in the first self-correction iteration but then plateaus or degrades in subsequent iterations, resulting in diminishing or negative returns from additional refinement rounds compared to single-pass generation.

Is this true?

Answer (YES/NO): NO